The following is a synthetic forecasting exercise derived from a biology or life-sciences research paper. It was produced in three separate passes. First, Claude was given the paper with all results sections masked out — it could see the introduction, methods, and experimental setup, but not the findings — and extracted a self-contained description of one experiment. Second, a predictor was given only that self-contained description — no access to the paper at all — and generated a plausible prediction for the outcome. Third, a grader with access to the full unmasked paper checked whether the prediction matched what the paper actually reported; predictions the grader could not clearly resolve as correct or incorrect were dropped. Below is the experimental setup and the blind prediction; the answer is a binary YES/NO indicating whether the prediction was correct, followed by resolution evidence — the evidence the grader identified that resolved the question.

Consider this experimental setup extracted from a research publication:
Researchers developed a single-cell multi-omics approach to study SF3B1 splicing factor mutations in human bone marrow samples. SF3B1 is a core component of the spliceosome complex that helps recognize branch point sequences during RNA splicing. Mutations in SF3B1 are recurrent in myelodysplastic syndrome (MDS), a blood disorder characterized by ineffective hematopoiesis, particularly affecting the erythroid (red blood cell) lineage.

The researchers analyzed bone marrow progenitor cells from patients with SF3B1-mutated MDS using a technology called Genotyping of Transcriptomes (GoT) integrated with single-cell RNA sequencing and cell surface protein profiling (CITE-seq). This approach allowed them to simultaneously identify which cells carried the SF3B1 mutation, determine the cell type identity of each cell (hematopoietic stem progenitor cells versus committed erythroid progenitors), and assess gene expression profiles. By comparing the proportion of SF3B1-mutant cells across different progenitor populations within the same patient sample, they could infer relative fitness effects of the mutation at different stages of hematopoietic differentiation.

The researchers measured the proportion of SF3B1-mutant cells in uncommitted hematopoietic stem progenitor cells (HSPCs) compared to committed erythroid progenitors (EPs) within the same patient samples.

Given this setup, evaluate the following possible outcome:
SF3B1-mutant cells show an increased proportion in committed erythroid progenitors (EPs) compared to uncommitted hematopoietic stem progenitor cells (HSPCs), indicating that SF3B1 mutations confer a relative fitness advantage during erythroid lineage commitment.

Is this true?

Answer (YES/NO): YES